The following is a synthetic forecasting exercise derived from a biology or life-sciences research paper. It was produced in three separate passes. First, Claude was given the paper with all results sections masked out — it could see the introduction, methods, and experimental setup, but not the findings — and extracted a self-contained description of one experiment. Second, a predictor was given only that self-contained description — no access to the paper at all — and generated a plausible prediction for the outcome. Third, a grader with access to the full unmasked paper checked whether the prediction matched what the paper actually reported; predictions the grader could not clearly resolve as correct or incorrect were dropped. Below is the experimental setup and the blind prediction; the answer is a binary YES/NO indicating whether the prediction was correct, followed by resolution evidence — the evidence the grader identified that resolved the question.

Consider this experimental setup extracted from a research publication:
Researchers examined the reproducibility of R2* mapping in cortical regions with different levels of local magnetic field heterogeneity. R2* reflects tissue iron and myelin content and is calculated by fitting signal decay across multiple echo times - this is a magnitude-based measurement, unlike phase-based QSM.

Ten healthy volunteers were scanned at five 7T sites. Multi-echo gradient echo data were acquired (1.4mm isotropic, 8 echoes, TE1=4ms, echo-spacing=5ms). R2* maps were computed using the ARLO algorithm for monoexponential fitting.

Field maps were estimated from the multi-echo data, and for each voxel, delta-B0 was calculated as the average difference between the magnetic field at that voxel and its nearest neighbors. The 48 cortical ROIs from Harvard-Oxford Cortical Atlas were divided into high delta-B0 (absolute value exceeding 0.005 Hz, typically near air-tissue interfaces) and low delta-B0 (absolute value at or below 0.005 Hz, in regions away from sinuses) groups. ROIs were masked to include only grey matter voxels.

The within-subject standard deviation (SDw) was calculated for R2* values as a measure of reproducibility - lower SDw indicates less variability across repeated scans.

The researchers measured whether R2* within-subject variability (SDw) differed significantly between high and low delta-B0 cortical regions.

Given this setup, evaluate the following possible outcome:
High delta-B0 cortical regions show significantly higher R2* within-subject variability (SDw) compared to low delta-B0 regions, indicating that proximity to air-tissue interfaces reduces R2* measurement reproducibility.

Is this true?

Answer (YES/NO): YES